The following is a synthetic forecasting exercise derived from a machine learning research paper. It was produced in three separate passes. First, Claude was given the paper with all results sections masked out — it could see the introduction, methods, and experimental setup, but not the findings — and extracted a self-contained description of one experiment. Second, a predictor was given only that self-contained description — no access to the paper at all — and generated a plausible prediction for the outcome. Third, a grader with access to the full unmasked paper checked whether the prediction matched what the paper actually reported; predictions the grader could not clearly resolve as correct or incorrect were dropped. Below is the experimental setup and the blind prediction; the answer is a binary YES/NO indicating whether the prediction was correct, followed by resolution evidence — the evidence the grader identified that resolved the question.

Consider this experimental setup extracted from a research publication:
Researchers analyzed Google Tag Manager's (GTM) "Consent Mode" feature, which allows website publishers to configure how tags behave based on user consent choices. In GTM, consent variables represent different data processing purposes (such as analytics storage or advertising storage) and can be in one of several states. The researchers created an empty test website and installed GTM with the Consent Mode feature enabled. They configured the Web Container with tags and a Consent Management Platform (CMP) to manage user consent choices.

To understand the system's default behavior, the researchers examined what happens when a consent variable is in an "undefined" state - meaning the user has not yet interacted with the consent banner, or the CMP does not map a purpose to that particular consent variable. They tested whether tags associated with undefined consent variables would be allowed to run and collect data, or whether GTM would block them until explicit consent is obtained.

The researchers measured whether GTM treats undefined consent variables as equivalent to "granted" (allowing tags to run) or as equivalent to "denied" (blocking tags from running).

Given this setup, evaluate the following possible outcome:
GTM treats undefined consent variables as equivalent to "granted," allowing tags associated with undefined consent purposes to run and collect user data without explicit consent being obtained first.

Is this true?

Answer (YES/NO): YES